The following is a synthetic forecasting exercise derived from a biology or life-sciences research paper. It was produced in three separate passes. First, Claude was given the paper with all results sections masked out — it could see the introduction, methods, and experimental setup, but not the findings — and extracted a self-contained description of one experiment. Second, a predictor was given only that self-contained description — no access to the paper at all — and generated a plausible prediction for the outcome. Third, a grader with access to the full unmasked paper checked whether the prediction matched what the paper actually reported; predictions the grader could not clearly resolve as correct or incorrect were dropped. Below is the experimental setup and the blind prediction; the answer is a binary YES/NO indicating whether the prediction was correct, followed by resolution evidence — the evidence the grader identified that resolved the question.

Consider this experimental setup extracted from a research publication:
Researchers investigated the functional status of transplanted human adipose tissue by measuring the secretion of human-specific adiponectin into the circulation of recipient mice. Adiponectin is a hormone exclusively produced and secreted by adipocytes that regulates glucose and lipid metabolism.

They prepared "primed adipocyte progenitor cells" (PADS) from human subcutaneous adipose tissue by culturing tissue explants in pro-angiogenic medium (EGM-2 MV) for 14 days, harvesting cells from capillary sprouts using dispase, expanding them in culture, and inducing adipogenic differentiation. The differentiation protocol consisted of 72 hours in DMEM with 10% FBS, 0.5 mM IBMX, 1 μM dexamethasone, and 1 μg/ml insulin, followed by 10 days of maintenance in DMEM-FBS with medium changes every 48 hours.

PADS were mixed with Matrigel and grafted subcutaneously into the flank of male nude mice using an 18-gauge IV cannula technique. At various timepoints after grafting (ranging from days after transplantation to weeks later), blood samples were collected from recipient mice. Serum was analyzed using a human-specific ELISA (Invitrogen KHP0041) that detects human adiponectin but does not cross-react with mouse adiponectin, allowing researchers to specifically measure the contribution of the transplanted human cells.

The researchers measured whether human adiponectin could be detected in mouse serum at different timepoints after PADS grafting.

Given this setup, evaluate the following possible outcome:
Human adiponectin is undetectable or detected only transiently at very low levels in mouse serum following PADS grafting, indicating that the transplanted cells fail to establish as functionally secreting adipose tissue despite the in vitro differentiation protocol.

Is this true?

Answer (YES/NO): NO